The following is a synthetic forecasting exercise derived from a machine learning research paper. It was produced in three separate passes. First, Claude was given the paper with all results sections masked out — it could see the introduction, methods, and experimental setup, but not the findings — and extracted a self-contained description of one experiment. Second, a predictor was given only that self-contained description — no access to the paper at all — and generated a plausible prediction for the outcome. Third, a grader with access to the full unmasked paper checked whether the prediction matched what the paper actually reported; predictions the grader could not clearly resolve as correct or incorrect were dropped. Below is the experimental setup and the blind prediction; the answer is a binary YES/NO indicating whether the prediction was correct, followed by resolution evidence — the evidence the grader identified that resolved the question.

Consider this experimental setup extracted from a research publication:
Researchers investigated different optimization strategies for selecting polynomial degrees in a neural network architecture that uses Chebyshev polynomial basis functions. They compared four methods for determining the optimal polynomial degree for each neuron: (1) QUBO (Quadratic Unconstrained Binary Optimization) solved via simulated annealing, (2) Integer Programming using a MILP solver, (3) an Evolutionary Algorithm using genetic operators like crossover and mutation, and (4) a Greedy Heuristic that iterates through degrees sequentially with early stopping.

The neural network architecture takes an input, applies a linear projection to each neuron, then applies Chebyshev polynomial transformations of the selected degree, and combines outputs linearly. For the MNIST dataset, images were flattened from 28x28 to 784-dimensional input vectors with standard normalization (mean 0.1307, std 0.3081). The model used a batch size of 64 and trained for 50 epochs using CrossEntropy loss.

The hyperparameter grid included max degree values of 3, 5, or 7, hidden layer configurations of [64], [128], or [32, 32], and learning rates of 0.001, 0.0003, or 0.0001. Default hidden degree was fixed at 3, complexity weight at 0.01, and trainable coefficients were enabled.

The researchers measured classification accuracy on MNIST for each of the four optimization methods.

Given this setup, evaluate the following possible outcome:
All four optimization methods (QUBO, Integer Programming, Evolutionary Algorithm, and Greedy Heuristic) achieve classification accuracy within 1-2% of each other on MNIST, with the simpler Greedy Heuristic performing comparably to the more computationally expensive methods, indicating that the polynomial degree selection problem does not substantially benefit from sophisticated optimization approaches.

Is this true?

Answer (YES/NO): NO